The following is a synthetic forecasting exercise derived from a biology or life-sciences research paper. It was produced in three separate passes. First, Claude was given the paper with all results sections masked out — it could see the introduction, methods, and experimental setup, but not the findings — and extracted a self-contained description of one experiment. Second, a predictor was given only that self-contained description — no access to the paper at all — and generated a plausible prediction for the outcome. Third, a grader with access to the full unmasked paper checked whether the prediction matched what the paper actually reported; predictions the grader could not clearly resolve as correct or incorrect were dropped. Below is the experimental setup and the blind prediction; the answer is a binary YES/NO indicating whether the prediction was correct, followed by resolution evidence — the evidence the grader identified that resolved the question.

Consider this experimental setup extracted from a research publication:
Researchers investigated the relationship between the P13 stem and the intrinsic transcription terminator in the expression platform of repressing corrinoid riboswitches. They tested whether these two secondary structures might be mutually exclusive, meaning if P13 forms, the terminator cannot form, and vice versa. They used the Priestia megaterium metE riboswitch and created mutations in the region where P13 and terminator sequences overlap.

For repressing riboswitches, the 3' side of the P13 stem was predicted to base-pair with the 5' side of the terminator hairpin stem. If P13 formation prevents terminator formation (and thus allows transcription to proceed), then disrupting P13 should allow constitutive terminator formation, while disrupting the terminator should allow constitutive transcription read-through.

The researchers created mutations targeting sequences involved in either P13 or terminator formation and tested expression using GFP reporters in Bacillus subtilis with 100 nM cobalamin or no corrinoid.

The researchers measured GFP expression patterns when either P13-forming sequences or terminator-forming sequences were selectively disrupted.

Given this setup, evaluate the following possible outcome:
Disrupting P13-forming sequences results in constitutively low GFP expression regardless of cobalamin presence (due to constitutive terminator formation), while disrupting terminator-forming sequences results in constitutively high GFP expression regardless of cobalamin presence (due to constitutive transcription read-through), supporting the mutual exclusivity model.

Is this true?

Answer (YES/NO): NO